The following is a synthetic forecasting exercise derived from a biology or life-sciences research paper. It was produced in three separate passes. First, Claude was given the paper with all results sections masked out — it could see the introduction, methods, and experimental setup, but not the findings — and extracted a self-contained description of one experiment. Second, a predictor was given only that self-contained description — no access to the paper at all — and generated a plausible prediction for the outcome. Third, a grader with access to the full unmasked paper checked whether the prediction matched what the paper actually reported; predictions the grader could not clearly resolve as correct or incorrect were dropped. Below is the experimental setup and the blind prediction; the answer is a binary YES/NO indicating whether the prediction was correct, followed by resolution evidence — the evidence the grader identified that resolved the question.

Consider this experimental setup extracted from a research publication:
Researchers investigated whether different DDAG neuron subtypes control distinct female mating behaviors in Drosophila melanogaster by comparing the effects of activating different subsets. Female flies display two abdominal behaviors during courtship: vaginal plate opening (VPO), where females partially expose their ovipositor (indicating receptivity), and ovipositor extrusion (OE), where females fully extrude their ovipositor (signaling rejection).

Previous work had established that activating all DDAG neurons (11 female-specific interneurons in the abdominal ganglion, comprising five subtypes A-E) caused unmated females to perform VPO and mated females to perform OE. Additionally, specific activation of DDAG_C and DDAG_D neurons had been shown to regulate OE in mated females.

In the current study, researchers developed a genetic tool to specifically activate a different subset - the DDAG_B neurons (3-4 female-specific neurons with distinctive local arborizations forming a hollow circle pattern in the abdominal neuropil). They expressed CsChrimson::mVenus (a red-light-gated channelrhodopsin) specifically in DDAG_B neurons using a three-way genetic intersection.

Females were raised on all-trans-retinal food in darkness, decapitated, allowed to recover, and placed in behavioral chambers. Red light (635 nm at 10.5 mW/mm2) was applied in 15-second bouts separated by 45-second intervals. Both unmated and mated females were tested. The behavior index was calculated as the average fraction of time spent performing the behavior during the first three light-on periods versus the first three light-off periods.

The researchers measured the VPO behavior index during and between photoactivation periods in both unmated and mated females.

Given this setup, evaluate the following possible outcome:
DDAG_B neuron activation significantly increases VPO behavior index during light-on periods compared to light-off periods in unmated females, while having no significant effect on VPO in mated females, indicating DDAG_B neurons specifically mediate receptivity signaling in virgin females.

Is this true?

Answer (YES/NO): NO